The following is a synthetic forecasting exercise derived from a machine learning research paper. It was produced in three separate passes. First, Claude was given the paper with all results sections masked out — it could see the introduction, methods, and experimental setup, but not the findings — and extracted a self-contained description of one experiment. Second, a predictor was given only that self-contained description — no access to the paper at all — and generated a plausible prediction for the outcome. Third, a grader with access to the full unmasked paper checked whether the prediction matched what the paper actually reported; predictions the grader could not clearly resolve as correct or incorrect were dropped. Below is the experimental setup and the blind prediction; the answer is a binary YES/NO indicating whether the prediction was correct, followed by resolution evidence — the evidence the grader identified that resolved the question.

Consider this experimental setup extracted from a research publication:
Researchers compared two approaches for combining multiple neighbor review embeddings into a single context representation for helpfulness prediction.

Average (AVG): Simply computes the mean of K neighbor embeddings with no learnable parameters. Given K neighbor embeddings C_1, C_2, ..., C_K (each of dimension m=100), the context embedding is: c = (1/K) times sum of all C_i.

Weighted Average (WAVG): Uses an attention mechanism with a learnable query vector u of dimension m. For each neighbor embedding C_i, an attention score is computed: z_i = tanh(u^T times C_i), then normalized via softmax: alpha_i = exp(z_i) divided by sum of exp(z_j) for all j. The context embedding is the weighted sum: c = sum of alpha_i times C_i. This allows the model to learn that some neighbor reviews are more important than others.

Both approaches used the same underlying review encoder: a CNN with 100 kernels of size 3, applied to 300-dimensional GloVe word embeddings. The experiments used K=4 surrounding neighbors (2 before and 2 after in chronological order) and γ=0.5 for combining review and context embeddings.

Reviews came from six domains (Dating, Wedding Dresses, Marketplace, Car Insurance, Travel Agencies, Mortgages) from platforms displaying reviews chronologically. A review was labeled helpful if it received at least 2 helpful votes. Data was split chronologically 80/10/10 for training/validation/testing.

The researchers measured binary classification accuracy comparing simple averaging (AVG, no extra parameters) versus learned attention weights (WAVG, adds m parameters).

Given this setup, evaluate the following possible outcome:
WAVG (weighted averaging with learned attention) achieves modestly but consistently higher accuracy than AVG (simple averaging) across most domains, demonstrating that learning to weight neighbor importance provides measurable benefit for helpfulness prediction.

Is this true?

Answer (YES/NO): NO